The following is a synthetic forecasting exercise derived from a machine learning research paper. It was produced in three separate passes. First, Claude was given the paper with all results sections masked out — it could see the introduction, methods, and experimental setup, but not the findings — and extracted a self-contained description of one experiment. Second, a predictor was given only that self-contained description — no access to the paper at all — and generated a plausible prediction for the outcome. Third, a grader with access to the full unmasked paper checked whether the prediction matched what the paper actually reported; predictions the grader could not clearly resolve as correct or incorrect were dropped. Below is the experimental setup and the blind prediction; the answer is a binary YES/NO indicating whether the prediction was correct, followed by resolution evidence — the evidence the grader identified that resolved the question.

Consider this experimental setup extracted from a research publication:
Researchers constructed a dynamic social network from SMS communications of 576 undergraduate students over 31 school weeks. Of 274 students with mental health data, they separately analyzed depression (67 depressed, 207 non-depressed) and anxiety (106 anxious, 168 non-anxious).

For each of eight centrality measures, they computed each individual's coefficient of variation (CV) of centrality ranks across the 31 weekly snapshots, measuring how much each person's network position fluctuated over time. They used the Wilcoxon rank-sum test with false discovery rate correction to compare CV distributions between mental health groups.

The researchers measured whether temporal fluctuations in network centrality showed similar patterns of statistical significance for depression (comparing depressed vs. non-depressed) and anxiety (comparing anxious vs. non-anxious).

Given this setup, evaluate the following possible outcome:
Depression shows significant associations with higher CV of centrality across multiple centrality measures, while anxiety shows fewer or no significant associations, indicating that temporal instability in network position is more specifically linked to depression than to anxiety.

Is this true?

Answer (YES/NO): NO